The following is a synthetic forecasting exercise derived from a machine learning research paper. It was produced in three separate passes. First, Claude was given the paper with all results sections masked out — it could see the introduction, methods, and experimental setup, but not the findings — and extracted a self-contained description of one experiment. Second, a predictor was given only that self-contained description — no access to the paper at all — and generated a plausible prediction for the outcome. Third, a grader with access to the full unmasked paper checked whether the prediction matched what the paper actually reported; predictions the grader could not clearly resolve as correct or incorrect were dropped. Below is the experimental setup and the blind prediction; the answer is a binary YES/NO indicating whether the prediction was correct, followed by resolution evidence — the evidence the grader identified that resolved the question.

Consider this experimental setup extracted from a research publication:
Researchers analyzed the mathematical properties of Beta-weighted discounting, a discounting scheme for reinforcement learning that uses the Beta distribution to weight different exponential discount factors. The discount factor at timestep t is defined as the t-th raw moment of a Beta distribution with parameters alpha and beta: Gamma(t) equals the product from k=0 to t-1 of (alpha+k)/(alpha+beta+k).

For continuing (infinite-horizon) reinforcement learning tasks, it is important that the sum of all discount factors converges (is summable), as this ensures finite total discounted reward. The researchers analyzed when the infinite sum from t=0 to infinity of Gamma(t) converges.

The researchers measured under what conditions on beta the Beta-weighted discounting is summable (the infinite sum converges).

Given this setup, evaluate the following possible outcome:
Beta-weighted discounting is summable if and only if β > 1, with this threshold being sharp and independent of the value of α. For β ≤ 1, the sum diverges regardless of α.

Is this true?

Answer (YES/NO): YES